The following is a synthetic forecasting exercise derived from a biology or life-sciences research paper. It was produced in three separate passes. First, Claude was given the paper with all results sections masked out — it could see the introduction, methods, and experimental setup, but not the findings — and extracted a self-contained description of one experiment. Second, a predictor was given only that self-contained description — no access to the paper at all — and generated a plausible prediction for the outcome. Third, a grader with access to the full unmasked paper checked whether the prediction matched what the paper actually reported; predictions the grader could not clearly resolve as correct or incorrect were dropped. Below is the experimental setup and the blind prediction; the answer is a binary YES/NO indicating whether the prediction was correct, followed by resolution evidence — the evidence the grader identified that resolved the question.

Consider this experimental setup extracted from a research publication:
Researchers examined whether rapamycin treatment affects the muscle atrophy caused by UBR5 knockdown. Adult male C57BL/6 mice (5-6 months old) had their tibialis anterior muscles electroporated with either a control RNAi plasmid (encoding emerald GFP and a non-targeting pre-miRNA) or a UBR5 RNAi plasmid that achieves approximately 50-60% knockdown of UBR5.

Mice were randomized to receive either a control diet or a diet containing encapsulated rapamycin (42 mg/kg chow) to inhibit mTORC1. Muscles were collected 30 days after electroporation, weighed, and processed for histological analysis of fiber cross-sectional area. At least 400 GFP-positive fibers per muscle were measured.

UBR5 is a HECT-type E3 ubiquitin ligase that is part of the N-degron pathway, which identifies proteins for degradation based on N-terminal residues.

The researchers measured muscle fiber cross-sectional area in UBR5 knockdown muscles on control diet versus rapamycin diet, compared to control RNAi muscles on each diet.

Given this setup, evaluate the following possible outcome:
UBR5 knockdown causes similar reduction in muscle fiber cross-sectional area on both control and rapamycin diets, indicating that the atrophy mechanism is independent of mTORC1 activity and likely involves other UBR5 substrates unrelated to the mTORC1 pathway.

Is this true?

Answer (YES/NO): YES